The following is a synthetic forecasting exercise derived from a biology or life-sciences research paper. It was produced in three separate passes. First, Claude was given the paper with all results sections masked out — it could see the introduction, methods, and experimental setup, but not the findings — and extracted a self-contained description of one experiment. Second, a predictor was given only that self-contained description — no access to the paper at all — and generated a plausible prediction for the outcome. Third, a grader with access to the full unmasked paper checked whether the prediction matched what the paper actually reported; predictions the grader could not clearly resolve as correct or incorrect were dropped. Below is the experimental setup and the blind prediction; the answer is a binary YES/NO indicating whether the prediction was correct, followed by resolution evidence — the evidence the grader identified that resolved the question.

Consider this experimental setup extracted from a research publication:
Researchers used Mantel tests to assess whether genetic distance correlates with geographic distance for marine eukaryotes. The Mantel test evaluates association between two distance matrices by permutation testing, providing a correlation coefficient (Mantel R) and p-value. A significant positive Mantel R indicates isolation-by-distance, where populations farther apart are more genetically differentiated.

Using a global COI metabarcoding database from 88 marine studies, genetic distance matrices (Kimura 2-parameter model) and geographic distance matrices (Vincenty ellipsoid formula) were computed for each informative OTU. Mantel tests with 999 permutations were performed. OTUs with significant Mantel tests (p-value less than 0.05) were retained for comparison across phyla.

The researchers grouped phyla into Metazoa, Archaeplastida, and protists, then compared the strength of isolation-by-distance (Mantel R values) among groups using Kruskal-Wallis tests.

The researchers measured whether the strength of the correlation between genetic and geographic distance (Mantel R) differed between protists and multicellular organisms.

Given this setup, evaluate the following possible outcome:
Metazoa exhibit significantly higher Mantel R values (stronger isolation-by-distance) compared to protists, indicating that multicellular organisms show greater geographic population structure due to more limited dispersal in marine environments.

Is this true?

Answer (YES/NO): NO